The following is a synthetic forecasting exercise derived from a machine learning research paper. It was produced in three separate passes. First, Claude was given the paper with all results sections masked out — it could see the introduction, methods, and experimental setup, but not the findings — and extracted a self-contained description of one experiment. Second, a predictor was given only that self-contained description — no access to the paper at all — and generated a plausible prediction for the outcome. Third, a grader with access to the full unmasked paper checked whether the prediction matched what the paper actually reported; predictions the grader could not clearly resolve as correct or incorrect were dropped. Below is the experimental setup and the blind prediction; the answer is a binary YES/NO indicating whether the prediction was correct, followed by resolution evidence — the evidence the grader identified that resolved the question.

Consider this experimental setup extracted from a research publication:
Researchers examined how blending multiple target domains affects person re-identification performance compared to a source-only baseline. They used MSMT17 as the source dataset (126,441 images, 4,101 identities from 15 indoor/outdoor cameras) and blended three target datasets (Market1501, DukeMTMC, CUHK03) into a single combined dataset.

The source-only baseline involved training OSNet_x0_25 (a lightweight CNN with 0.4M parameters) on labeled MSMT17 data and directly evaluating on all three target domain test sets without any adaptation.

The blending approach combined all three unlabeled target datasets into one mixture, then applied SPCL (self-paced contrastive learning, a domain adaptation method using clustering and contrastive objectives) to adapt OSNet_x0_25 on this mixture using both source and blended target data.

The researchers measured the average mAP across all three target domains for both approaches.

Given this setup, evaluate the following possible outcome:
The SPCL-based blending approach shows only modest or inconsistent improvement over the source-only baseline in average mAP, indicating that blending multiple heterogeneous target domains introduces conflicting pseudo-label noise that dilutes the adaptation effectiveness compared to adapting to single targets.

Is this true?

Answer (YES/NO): YES